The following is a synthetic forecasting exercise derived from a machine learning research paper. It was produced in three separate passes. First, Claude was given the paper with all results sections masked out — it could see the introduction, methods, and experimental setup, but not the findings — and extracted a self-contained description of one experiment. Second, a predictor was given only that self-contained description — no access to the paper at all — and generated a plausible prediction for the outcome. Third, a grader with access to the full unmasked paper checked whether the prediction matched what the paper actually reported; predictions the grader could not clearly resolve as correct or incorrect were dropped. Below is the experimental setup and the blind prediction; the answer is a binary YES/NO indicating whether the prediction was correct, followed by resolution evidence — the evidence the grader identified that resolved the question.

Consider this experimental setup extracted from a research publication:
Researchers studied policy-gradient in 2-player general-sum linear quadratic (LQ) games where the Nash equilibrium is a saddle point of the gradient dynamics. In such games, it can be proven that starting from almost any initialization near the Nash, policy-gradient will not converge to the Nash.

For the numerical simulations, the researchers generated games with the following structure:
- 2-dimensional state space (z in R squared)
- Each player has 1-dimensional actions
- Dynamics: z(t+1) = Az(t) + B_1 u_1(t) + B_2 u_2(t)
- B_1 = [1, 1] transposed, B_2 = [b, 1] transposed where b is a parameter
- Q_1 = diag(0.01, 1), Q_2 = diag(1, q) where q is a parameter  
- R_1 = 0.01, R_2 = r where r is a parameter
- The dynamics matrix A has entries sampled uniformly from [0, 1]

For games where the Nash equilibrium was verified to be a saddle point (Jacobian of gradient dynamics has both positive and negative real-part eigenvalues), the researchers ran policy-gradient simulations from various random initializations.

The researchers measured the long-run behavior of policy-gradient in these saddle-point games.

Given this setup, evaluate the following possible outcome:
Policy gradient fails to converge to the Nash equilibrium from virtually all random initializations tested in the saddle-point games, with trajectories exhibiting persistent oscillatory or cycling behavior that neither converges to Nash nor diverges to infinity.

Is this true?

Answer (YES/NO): YES